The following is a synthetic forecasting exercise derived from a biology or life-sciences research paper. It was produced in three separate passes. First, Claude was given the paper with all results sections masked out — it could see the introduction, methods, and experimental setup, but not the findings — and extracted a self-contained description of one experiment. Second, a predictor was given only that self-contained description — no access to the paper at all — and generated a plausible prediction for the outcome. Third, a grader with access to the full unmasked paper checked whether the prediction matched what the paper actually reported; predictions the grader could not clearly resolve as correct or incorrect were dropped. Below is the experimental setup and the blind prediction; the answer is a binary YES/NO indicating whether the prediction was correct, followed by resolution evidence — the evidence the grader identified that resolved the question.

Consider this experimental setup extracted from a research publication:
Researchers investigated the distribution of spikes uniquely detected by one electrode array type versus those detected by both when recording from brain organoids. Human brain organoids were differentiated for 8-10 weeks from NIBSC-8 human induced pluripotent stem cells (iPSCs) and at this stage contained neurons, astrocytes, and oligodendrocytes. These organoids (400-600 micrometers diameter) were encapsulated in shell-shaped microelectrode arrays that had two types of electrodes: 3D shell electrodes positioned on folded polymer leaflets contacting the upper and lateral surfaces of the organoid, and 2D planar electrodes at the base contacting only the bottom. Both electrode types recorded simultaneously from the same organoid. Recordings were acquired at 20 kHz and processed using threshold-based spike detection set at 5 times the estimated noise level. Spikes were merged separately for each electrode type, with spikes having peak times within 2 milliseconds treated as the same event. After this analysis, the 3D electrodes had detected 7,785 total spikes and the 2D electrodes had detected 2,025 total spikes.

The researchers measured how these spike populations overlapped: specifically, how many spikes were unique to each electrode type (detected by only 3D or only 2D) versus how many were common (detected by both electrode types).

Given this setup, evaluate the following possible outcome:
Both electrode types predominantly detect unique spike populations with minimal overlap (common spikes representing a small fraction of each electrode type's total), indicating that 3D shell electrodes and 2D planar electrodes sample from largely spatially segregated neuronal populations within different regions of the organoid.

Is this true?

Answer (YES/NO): NO